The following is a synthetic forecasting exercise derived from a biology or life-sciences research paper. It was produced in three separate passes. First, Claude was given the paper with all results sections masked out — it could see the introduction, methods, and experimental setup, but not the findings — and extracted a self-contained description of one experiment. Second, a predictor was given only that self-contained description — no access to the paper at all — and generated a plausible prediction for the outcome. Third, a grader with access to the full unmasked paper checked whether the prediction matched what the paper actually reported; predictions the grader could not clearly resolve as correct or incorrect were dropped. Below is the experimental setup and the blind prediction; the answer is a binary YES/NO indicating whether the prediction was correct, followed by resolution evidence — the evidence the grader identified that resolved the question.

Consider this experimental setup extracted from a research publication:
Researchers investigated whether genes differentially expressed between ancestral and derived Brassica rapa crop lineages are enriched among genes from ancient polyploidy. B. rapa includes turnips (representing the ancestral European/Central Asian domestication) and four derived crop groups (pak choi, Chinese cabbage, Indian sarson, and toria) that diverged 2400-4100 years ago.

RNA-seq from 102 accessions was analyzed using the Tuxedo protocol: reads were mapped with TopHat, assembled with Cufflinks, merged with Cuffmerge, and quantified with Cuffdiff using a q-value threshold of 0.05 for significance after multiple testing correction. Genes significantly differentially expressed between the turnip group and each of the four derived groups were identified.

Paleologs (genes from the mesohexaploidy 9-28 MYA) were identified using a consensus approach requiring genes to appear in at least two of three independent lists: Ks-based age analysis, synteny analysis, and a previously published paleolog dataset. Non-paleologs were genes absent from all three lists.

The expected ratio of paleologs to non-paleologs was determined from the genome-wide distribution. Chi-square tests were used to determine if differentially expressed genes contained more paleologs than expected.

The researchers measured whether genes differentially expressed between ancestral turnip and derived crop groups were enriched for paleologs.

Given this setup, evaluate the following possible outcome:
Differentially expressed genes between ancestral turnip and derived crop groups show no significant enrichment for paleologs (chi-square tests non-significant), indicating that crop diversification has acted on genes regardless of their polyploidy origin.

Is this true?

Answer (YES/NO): NO